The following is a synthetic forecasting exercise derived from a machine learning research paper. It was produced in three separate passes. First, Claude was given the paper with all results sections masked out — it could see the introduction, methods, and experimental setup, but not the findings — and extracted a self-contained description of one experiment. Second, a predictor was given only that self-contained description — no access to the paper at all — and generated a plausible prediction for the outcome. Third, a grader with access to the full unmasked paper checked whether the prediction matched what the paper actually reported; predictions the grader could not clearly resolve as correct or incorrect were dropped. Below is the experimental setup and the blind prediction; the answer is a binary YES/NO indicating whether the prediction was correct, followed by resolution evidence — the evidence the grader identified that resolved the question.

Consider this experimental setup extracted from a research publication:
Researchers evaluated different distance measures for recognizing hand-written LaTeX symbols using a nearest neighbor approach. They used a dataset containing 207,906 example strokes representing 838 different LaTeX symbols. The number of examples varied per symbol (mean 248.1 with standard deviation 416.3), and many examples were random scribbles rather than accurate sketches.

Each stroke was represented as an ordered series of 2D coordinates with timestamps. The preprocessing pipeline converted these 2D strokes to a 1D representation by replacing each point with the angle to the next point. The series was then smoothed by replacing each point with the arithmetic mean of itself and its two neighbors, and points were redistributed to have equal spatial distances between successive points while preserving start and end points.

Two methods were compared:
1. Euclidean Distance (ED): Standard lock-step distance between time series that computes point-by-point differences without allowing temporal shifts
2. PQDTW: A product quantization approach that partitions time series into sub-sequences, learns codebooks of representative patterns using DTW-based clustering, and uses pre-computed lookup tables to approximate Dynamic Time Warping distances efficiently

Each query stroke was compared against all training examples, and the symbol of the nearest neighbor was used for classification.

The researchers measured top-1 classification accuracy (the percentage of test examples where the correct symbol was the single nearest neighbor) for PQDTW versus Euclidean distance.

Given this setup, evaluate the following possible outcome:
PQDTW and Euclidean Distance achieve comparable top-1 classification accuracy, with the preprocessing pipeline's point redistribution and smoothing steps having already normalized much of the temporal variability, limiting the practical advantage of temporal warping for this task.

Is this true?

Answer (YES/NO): YES